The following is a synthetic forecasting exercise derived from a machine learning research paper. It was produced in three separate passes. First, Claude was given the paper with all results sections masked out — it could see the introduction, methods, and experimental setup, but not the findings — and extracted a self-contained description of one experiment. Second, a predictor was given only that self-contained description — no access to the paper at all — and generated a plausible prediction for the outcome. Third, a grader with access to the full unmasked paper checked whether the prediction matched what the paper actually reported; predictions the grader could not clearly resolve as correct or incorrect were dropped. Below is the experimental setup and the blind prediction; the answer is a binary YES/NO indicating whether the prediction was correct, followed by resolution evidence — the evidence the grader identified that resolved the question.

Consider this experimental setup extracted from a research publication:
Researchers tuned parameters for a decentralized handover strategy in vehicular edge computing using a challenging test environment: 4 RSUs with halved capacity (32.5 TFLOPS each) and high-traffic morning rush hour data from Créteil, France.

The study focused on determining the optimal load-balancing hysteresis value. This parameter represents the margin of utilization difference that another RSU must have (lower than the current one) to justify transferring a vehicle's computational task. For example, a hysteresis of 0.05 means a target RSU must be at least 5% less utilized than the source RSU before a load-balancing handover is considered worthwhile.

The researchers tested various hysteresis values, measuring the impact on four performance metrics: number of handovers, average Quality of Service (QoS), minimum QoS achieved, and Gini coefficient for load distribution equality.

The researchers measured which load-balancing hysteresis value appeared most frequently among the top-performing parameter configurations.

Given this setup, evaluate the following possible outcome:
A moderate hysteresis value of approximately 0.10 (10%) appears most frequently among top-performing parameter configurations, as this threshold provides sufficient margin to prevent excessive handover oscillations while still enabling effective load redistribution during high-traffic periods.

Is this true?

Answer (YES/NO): NO